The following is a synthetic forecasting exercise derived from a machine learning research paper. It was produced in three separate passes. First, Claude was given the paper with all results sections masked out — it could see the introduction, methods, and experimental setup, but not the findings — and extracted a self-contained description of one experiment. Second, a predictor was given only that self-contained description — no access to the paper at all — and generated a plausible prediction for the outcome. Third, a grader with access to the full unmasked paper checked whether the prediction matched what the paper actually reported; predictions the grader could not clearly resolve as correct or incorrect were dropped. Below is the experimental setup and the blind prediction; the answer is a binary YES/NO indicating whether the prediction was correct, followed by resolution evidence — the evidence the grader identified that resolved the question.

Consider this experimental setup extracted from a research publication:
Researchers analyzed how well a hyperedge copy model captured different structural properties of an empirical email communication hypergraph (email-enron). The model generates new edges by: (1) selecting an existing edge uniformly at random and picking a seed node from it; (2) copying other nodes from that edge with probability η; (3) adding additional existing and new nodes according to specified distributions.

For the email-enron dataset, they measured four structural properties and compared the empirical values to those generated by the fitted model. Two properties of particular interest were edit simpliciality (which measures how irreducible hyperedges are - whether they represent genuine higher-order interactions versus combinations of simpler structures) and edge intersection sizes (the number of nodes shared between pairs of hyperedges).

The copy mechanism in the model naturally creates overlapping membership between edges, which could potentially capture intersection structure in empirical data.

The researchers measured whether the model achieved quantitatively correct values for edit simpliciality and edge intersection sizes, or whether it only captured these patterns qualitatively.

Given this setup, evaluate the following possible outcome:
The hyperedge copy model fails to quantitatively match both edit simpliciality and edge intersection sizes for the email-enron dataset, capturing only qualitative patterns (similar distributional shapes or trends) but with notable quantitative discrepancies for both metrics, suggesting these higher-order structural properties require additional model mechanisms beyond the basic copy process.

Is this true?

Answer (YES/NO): YES